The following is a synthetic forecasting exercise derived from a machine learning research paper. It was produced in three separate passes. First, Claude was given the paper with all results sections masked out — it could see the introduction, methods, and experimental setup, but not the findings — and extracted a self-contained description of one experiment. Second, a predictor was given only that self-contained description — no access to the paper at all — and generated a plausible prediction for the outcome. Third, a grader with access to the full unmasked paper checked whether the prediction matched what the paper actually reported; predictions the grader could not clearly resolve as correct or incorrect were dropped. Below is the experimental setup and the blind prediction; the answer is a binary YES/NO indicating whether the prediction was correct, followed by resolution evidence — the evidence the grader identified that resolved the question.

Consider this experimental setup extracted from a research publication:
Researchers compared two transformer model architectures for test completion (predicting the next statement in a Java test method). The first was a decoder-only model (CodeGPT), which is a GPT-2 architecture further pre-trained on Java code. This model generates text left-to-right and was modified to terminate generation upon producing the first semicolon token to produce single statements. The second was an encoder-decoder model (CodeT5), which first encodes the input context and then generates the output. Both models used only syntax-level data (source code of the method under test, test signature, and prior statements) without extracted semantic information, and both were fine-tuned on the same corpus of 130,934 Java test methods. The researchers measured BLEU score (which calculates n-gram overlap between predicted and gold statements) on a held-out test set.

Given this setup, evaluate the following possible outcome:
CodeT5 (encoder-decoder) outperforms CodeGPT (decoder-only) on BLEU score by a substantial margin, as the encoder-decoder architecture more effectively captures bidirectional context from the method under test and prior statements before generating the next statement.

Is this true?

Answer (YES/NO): NO